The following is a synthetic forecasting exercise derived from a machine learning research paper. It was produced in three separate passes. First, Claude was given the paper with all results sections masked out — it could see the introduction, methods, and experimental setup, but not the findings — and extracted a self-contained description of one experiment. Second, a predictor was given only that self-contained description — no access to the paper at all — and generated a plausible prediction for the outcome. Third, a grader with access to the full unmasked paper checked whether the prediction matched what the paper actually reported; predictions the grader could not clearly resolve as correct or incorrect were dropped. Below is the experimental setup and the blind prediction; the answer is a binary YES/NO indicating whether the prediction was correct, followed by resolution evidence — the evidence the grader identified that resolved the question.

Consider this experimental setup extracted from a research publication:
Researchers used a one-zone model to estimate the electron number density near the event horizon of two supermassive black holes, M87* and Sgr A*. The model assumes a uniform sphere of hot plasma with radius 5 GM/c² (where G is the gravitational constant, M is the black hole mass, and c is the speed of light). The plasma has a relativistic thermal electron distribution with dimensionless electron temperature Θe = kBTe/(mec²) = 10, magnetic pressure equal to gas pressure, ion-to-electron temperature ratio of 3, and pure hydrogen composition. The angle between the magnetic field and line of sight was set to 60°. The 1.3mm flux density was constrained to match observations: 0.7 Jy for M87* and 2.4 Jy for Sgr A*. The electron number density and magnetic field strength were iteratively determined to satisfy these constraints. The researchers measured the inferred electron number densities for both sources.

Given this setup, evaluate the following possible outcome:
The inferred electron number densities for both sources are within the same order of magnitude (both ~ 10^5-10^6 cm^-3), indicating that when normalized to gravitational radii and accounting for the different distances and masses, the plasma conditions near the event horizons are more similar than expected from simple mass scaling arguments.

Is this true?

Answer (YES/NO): NO